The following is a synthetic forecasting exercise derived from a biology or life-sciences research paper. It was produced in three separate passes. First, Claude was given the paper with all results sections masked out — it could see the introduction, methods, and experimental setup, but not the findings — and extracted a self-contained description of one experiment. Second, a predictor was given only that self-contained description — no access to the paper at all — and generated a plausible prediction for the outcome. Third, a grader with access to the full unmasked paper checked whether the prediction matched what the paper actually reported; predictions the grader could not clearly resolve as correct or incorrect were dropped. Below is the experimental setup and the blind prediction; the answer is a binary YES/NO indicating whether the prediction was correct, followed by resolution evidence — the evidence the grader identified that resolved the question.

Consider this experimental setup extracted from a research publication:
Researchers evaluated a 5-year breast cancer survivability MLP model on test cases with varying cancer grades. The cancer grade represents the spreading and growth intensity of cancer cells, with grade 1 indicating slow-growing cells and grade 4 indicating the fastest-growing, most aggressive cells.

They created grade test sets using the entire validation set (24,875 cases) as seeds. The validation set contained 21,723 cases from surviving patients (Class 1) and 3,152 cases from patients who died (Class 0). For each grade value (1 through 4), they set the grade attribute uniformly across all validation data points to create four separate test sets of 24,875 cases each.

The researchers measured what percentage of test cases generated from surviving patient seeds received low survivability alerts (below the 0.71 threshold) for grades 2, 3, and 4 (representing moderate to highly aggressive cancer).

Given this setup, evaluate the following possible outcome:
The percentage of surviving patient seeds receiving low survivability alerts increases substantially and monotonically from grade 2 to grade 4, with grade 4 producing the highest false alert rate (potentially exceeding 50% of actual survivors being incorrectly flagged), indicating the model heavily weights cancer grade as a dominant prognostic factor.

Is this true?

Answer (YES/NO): NO